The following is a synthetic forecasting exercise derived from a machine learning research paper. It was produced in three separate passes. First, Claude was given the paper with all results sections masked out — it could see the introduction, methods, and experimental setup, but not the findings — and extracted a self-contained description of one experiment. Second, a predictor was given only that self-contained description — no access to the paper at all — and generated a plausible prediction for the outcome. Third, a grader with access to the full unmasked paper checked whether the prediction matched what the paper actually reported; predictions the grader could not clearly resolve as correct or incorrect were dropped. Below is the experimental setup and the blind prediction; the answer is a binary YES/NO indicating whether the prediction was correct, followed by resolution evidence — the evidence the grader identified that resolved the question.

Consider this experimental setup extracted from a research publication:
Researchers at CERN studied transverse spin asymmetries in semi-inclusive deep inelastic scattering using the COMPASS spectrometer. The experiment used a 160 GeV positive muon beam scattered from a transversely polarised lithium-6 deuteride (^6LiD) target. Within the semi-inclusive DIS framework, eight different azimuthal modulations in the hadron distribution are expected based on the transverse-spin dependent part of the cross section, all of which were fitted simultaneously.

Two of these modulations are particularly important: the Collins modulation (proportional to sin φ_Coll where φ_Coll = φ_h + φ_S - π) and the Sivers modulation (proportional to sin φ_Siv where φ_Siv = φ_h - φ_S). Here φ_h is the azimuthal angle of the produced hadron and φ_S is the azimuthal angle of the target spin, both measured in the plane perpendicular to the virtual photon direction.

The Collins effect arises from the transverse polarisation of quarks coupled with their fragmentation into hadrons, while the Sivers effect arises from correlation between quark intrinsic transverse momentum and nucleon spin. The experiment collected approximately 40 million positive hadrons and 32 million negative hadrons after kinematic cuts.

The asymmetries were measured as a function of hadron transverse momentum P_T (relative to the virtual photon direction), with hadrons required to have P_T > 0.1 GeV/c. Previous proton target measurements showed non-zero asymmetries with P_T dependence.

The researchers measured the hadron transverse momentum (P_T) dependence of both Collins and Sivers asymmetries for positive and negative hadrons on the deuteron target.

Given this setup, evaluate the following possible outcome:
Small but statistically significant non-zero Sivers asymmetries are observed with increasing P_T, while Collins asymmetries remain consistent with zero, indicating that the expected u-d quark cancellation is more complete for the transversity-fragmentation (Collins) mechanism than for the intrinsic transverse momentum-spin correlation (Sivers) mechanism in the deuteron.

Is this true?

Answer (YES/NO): NO